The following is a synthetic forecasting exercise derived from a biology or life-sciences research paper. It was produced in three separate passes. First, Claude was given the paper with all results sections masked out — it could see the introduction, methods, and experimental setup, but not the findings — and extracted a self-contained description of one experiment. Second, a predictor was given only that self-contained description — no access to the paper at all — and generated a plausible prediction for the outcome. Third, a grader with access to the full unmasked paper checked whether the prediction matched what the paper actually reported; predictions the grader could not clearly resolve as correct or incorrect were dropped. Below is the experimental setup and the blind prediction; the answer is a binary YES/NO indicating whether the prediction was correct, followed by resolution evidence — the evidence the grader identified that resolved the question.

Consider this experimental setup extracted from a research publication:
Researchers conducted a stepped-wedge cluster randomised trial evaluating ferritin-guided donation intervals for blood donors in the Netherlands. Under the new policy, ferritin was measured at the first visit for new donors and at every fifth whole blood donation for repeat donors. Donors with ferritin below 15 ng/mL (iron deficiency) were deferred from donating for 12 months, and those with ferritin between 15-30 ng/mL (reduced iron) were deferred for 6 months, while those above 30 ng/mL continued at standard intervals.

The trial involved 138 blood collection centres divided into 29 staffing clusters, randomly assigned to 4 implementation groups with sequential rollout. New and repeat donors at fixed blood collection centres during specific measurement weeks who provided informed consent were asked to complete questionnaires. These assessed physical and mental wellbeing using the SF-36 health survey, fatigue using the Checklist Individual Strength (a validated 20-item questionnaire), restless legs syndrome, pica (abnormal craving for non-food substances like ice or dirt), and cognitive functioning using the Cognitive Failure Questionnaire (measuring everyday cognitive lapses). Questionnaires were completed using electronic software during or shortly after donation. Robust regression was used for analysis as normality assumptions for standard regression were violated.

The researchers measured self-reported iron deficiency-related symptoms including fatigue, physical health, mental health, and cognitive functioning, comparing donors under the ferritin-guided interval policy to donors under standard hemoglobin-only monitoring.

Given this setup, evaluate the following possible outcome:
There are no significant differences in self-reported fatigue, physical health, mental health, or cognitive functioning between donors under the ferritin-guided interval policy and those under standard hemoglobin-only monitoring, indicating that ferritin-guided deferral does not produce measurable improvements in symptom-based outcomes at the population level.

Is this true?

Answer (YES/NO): YES